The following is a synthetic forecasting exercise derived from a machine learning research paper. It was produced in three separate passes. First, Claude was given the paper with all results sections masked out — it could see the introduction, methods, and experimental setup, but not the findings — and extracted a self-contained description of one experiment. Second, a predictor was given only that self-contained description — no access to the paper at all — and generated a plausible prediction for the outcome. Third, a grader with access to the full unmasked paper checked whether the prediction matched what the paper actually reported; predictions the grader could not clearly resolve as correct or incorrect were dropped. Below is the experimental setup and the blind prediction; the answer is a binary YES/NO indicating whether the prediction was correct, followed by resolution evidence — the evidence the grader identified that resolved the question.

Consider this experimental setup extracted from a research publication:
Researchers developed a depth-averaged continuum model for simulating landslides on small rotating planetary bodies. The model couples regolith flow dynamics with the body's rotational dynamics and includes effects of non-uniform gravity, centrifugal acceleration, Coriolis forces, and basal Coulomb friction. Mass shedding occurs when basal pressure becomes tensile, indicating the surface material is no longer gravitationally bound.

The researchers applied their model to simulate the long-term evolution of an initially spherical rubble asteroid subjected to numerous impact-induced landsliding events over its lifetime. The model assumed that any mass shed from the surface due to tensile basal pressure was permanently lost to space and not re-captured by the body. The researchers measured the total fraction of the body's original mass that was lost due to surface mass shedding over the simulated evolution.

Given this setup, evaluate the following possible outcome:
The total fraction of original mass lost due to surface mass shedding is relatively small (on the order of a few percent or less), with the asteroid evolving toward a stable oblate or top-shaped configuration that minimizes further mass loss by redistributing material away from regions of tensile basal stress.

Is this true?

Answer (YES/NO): NO